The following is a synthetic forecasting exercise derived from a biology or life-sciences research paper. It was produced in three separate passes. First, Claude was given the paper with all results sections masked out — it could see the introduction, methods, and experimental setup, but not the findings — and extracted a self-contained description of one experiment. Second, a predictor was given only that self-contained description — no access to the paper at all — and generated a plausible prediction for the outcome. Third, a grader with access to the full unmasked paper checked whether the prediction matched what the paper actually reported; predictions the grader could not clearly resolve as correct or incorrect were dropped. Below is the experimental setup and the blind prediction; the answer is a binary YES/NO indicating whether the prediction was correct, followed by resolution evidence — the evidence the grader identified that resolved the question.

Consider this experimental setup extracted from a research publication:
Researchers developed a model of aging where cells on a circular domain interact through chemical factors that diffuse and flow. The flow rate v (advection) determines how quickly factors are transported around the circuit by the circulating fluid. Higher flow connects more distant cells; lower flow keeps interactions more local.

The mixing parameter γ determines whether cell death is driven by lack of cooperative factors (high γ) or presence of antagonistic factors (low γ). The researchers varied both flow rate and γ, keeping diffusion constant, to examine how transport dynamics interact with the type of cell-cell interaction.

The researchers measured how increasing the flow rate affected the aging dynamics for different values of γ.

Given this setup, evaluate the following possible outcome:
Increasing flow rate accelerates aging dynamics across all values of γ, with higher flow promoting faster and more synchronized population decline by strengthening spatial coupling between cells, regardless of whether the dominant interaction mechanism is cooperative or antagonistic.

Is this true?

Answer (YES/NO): NO